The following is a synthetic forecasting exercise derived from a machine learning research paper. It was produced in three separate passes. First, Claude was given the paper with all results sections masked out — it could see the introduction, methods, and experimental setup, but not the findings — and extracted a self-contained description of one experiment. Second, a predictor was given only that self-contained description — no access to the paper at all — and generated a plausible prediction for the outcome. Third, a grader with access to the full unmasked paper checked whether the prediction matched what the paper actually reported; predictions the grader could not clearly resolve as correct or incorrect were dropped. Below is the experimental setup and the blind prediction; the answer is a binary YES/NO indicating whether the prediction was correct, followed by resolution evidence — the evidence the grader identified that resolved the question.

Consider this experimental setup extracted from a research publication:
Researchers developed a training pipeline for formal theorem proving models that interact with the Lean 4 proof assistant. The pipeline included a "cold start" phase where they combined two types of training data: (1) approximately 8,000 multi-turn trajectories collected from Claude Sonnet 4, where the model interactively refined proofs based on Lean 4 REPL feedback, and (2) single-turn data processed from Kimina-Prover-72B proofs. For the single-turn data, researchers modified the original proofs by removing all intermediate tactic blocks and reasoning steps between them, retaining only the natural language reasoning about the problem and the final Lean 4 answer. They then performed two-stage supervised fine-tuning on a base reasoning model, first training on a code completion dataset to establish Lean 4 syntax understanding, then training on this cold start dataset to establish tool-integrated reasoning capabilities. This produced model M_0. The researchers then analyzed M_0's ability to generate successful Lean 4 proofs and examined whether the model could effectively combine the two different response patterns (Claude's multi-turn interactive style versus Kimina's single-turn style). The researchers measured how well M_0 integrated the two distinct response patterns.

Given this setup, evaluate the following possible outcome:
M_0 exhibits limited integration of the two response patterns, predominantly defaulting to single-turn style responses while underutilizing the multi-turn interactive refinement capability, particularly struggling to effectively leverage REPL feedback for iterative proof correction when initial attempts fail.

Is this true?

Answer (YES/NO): NO